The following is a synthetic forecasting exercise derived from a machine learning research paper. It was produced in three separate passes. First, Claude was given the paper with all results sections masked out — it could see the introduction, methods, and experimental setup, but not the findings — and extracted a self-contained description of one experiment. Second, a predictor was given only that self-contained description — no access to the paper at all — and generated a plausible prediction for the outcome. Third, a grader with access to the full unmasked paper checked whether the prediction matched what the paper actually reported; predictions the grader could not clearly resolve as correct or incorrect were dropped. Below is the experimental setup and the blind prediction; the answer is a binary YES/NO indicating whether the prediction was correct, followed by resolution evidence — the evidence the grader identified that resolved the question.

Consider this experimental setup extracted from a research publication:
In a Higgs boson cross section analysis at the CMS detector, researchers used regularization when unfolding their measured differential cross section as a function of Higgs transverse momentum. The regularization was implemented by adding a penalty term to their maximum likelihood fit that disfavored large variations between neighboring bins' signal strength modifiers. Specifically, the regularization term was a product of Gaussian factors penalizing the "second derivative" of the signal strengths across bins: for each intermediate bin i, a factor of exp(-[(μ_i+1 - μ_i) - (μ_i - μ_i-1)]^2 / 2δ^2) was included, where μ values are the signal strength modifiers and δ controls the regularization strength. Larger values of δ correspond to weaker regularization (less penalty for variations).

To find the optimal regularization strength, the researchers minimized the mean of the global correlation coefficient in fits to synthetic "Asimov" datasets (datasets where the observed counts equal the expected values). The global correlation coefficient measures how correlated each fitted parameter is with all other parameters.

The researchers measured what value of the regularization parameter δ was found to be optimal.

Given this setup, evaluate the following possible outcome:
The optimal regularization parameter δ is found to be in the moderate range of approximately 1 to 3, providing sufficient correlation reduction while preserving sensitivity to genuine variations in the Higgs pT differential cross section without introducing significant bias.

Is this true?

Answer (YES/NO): YES